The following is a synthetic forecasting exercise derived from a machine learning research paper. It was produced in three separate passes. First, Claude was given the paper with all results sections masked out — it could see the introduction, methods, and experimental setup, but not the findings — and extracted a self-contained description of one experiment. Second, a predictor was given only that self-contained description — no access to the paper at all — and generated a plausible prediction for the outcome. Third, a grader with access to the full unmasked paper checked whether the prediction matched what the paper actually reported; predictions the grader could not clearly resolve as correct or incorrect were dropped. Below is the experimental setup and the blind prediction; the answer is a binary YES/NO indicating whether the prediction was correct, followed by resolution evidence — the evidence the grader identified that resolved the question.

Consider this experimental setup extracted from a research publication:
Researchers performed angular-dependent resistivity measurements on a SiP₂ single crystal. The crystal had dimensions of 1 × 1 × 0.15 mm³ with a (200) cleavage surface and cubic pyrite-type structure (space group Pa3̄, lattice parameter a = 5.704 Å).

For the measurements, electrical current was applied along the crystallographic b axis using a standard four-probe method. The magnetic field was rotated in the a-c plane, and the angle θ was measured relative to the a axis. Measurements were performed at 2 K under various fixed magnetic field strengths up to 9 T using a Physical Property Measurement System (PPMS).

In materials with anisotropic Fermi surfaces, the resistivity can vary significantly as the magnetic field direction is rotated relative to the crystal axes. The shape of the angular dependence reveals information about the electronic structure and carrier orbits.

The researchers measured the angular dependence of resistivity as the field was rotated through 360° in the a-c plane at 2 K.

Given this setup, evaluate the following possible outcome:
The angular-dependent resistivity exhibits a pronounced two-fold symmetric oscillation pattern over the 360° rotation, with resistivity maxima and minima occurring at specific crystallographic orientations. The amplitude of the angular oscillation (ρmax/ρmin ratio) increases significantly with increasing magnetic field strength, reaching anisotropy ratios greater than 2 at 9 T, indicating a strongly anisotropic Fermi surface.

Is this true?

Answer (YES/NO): NO